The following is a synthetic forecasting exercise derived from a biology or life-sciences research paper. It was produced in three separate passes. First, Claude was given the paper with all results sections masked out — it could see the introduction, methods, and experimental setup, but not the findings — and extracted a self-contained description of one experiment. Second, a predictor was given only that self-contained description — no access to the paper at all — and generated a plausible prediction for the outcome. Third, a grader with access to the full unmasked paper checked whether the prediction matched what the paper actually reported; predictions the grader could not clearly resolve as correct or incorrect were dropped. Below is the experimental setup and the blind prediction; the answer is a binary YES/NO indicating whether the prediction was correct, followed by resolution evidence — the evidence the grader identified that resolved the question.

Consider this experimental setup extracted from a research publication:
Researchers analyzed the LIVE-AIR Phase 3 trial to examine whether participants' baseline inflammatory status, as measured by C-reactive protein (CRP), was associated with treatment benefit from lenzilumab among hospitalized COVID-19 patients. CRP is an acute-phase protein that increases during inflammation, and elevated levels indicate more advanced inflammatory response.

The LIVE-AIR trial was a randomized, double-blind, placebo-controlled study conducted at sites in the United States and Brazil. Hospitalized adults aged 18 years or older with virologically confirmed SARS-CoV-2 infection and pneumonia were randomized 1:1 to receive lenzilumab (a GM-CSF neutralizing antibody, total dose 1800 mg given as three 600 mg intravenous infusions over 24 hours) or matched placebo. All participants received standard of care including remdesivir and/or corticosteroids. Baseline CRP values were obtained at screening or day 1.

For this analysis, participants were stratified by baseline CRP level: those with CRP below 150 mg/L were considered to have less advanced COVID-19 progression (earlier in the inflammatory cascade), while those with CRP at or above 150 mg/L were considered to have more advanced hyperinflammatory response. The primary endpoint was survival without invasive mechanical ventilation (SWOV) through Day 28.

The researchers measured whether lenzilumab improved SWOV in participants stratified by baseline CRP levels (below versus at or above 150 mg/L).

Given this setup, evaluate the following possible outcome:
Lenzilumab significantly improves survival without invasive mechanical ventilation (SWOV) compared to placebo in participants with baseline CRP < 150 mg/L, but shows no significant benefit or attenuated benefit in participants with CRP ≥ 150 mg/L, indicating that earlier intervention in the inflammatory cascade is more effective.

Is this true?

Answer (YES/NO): YES